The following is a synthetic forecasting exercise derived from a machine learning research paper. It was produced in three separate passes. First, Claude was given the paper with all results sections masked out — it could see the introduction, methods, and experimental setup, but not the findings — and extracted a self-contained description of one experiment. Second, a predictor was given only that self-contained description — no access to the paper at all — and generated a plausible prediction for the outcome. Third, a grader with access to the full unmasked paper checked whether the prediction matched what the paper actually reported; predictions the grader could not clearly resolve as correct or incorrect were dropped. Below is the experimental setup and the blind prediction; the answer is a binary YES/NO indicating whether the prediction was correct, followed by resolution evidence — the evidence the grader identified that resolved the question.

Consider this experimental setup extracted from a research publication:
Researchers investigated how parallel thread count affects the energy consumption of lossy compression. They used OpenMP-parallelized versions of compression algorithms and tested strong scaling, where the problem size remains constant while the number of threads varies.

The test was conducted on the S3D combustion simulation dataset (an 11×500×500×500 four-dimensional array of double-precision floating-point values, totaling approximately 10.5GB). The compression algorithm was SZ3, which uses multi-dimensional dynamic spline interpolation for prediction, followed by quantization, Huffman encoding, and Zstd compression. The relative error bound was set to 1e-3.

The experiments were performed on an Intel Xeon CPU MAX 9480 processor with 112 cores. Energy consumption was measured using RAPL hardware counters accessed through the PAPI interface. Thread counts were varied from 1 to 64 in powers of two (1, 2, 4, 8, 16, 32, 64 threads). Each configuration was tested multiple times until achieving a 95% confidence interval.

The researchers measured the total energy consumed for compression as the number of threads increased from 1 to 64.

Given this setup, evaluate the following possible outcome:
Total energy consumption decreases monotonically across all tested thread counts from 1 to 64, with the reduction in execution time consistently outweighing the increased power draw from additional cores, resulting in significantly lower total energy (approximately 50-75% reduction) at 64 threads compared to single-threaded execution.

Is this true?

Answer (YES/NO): NO